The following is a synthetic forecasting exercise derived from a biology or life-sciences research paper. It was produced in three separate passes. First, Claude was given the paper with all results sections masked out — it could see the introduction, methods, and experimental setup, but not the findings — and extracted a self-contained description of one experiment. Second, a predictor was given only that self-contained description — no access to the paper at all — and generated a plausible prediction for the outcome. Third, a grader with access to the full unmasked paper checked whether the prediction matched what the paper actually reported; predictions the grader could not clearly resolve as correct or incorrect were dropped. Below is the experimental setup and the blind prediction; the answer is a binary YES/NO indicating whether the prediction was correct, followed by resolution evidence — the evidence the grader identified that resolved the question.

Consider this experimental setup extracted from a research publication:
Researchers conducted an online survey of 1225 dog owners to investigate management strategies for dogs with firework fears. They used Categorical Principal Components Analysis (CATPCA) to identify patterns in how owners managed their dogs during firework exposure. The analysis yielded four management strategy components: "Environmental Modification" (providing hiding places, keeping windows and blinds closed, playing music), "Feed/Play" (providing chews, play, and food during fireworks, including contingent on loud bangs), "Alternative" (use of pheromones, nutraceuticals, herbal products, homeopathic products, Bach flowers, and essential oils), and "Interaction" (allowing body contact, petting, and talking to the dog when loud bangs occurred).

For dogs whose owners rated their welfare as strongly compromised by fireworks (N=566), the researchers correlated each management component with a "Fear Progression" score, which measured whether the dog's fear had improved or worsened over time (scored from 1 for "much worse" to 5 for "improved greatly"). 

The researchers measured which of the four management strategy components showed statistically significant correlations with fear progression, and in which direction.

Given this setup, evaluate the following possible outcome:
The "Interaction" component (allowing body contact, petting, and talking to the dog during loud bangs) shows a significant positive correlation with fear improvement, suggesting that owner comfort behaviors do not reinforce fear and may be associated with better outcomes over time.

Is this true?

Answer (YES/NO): NO